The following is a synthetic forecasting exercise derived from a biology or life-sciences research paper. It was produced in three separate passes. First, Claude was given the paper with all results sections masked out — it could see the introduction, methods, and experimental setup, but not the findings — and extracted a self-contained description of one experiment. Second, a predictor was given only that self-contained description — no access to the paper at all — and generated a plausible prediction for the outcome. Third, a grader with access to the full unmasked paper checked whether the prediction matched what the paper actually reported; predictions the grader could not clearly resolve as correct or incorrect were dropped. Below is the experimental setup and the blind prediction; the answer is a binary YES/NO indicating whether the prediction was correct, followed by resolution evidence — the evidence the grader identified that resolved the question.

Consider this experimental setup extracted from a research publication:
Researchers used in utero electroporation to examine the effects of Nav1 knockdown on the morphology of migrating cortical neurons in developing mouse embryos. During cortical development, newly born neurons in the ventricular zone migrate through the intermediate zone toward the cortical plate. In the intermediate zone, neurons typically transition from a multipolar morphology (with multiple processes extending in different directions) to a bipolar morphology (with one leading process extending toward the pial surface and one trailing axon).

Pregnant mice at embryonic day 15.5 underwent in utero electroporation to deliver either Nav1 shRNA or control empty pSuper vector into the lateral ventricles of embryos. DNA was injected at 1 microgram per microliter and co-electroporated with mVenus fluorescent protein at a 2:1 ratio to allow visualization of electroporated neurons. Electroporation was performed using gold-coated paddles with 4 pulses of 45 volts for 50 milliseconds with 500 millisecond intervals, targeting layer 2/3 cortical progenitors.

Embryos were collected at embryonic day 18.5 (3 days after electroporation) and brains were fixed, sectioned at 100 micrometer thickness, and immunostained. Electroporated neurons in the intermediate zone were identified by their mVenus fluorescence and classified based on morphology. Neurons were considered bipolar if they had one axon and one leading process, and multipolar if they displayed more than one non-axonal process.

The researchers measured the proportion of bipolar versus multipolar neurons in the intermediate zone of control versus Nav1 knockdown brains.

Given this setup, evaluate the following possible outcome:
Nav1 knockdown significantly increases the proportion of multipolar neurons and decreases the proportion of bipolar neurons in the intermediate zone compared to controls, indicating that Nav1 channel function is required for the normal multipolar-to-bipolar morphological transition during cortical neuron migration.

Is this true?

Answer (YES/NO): YES